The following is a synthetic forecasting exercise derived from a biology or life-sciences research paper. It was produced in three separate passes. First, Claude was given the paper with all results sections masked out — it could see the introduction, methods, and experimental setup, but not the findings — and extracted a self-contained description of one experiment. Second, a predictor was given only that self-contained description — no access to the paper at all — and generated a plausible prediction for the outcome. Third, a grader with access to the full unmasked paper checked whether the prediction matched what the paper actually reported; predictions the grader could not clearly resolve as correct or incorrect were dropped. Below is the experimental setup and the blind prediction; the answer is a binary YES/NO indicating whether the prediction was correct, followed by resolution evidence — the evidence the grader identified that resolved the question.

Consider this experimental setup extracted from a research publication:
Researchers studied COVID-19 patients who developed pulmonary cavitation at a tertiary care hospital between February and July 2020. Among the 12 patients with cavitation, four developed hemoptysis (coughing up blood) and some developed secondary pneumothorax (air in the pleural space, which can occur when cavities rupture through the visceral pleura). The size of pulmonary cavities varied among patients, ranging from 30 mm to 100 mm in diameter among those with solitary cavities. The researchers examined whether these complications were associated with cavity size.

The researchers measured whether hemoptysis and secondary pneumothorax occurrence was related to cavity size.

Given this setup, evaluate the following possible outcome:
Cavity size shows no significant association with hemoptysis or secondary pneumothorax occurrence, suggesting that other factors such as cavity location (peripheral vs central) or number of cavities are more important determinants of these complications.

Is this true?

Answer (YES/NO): YES